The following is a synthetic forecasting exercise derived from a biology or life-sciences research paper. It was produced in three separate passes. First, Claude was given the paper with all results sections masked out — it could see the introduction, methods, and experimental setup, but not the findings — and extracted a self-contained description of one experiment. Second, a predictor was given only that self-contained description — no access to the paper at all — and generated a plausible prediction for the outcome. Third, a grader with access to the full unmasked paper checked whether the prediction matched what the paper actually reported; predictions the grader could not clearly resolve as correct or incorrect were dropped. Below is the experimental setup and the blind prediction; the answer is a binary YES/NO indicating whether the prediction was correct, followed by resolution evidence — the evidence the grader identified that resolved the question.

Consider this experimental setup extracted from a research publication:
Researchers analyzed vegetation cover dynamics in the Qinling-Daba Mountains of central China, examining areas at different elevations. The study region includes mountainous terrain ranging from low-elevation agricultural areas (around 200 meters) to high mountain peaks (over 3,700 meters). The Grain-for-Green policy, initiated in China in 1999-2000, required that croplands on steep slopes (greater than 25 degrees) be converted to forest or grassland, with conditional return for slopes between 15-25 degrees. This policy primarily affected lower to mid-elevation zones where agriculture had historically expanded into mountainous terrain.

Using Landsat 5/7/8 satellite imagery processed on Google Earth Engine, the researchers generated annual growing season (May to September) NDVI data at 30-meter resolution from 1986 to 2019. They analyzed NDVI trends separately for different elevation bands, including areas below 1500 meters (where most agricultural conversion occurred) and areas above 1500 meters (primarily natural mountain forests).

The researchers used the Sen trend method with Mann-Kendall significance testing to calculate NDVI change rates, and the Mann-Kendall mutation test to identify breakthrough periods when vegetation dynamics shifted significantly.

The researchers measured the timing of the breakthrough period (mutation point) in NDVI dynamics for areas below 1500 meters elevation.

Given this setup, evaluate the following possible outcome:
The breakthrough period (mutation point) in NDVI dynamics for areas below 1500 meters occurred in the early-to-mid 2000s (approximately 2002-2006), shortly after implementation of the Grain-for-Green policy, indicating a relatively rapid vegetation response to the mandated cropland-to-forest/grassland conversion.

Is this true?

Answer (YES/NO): YES